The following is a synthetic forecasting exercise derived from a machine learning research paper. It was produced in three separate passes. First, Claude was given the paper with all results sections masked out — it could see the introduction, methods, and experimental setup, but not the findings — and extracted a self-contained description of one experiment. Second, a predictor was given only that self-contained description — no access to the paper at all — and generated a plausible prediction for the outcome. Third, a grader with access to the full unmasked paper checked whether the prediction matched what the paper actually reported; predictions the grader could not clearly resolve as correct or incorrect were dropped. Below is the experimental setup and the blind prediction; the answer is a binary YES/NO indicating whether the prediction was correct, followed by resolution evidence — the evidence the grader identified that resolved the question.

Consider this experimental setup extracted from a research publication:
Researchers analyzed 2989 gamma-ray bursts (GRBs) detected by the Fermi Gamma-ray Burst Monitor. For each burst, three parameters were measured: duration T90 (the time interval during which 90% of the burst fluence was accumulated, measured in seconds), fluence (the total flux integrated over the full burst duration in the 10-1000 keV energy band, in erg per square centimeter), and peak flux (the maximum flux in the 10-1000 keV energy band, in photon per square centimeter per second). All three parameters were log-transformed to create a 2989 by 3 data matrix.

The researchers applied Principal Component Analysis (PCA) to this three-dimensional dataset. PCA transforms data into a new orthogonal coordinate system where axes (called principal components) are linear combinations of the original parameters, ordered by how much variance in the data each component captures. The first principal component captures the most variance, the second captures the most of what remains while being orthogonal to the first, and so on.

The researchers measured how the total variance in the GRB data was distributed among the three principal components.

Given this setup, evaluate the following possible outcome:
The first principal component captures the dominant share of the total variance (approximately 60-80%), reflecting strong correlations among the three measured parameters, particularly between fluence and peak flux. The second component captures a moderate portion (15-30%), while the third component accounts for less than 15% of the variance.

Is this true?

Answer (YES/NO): YES